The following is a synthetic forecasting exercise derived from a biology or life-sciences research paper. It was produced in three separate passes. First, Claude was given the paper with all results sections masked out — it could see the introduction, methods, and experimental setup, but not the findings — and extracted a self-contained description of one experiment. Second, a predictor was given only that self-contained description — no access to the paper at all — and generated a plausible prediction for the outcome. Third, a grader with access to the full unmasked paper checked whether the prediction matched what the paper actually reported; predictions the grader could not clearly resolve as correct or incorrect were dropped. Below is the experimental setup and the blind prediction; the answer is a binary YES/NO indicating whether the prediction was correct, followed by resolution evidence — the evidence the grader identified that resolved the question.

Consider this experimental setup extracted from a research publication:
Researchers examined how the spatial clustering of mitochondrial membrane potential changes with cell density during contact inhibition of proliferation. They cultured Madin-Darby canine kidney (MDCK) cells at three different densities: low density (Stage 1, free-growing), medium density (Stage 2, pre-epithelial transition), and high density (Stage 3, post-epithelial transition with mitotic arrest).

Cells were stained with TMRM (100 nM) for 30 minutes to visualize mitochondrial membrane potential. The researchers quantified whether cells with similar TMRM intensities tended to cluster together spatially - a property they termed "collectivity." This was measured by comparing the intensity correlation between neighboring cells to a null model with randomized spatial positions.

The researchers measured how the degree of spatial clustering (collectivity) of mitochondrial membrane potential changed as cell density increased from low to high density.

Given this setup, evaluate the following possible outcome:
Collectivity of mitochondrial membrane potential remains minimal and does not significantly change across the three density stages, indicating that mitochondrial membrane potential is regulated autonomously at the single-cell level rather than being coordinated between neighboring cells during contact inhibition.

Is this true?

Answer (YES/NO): NO